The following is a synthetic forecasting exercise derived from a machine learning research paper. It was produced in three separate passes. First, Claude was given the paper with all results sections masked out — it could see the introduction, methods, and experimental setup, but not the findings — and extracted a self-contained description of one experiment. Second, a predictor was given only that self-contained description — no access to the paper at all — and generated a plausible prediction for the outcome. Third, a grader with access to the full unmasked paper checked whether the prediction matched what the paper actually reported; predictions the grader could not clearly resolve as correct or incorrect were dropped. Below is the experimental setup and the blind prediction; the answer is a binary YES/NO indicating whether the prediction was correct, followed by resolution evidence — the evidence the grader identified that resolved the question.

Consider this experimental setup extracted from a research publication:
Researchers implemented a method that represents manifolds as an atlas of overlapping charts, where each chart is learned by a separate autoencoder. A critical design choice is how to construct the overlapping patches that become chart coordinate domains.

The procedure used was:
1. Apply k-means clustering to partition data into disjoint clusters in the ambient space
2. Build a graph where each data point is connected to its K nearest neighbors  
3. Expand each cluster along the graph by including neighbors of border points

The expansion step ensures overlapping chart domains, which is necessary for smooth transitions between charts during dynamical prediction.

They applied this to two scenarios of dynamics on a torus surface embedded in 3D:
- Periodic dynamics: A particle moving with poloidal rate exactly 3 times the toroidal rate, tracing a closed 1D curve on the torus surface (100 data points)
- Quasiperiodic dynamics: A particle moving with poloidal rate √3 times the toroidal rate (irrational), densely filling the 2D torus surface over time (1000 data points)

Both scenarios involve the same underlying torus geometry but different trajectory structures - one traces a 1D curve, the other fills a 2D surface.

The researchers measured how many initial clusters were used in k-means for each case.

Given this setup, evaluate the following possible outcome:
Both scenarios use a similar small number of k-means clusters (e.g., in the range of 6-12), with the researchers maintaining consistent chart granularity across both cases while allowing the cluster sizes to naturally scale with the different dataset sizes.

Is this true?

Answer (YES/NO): NO